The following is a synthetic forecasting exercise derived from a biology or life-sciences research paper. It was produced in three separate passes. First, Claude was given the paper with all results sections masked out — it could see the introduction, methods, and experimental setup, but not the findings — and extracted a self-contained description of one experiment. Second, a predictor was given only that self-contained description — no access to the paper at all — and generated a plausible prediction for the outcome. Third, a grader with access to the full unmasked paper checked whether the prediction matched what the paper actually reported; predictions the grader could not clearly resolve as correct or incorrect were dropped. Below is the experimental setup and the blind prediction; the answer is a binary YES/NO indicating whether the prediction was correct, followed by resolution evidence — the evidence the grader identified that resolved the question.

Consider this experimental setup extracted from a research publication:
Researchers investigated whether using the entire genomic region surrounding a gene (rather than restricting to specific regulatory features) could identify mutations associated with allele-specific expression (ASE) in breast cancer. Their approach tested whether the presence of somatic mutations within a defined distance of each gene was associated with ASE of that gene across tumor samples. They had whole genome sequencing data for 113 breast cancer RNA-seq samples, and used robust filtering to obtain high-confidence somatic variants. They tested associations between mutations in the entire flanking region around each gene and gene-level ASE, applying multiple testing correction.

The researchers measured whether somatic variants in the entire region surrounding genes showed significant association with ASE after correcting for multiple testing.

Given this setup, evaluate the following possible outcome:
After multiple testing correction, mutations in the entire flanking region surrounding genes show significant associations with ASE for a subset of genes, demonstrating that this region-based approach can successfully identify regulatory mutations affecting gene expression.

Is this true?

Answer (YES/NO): NO